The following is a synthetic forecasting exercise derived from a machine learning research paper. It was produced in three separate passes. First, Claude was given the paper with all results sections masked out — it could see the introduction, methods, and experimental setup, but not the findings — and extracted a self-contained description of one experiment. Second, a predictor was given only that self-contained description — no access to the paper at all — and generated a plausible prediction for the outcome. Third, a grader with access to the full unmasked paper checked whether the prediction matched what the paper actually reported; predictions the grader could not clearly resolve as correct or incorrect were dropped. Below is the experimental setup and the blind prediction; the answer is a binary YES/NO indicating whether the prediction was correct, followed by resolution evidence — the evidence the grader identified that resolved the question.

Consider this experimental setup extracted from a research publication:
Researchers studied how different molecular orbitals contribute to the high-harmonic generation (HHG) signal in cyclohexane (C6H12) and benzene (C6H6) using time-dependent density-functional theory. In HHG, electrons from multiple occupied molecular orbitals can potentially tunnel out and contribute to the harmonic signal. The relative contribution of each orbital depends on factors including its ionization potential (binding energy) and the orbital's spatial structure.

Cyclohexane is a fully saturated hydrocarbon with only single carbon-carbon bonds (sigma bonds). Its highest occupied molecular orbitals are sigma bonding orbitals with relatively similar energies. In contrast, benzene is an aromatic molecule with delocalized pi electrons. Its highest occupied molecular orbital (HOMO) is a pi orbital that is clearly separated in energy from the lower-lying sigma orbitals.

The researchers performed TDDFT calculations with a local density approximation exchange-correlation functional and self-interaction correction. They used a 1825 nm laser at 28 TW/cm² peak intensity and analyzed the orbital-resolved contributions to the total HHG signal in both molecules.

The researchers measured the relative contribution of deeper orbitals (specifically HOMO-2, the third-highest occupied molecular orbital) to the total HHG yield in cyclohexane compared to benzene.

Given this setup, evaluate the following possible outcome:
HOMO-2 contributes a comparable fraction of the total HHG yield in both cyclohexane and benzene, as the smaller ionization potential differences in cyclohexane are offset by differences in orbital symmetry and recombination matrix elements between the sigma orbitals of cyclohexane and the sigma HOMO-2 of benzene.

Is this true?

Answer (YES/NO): NO